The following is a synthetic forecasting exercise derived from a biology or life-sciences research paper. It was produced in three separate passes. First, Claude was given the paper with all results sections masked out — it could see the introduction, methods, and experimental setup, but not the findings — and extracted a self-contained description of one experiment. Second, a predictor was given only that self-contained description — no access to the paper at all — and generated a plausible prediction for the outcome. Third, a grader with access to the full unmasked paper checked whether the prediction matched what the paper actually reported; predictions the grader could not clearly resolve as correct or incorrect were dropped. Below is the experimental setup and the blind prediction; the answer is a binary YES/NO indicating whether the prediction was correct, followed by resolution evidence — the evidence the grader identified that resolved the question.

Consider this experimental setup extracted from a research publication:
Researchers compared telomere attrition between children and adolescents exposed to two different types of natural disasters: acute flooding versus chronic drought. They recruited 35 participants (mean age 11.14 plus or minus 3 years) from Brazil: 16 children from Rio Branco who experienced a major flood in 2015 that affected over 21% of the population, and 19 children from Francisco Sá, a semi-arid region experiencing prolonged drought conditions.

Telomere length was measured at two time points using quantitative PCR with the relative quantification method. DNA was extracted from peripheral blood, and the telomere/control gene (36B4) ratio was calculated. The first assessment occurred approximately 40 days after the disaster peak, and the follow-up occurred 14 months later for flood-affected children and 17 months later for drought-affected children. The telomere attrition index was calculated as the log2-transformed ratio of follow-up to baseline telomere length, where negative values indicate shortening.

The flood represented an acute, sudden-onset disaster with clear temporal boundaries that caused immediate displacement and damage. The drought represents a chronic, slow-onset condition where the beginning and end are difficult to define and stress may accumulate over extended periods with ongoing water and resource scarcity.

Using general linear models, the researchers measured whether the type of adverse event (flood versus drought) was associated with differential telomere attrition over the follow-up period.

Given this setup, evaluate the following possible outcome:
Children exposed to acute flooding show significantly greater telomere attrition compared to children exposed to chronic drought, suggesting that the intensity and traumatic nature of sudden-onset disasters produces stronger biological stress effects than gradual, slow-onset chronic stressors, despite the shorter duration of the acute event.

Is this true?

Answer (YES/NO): NO